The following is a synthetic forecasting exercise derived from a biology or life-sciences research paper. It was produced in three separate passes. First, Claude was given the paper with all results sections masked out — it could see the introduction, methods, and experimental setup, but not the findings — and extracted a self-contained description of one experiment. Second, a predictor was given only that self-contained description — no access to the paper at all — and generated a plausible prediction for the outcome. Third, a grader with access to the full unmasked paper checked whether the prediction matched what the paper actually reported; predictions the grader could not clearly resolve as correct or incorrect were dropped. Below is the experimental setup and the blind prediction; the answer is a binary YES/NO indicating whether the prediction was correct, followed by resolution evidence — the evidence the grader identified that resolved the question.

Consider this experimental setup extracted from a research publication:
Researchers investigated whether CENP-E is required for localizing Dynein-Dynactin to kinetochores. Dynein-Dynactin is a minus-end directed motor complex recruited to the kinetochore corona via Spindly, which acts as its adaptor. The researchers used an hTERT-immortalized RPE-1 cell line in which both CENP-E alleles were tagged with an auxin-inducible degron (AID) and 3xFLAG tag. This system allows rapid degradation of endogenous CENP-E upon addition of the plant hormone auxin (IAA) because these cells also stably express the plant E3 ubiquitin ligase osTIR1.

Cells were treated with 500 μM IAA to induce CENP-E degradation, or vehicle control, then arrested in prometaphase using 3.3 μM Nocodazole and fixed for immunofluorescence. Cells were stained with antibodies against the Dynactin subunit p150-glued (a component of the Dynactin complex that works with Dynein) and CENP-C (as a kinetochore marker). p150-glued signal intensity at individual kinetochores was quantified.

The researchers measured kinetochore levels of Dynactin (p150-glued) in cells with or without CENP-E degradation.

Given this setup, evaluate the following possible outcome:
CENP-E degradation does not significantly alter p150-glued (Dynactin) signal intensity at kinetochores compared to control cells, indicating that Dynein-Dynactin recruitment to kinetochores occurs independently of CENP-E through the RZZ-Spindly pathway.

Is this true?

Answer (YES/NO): NO